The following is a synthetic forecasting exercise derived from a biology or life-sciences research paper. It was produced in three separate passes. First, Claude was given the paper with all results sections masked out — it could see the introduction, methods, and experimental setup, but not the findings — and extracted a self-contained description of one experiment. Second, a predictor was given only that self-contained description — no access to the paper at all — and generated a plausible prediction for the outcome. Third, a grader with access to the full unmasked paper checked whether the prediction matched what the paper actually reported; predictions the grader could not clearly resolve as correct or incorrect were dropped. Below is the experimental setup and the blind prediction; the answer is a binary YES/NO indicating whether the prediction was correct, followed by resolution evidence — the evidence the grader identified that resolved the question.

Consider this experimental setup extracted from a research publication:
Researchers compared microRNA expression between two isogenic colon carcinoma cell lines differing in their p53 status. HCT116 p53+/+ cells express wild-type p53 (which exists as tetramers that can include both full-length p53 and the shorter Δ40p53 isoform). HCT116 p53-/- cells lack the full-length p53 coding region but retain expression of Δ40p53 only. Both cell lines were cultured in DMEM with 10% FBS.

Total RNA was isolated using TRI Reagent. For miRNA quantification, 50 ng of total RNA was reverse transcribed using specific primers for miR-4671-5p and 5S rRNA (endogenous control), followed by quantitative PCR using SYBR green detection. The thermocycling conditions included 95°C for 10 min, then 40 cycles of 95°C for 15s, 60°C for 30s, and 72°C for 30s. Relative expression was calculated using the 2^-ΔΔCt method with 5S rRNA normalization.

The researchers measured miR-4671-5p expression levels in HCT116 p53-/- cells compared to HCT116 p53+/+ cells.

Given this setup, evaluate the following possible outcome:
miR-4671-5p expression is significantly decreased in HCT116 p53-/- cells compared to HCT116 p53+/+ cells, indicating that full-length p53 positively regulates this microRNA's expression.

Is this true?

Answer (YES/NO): NO